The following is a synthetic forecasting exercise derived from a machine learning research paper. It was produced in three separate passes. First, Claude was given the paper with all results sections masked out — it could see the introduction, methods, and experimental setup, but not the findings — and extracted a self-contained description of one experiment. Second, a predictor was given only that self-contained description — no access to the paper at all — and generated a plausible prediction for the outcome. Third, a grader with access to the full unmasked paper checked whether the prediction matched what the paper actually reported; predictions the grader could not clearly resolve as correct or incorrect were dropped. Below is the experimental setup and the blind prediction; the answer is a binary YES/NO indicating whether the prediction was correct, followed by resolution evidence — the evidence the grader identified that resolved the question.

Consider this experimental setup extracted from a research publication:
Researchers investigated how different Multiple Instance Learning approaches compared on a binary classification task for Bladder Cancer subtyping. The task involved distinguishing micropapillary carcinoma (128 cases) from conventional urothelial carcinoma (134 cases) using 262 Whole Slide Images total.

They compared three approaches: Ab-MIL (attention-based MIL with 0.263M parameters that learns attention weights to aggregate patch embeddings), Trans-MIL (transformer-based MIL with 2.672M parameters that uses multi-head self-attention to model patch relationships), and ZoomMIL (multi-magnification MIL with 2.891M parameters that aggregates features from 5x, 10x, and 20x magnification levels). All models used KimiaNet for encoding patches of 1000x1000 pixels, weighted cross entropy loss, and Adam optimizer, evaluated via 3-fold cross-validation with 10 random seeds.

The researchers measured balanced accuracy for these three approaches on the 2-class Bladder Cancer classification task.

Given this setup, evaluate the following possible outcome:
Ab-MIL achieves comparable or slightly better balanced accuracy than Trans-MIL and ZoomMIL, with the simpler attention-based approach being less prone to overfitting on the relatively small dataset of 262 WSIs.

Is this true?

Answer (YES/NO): NO